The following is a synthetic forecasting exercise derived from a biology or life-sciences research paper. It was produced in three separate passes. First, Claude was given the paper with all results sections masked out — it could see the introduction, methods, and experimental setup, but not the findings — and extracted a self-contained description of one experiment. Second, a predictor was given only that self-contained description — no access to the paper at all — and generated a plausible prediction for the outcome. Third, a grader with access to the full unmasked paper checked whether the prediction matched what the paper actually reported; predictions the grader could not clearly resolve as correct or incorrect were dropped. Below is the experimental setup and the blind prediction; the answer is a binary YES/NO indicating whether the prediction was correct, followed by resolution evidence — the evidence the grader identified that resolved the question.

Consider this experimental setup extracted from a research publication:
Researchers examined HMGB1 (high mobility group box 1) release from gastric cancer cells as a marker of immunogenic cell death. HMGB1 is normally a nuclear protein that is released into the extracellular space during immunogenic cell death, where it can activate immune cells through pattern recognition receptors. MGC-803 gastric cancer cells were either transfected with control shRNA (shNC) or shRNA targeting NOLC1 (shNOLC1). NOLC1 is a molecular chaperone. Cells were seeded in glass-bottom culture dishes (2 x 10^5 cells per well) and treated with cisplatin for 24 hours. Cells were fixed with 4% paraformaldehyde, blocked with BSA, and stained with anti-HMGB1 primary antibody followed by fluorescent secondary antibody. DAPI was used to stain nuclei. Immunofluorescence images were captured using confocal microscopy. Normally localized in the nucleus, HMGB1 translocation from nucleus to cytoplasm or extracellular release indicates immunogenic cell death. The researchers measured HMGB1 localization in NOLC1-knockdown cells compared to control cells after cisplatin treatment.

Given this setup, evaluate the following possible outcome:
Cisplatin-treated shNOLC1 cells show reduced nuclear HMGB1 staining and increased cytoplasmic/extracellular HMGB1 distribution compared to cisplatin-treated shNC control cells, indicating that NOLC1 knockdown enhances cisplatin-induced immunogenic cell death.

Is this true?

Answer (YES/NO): YES